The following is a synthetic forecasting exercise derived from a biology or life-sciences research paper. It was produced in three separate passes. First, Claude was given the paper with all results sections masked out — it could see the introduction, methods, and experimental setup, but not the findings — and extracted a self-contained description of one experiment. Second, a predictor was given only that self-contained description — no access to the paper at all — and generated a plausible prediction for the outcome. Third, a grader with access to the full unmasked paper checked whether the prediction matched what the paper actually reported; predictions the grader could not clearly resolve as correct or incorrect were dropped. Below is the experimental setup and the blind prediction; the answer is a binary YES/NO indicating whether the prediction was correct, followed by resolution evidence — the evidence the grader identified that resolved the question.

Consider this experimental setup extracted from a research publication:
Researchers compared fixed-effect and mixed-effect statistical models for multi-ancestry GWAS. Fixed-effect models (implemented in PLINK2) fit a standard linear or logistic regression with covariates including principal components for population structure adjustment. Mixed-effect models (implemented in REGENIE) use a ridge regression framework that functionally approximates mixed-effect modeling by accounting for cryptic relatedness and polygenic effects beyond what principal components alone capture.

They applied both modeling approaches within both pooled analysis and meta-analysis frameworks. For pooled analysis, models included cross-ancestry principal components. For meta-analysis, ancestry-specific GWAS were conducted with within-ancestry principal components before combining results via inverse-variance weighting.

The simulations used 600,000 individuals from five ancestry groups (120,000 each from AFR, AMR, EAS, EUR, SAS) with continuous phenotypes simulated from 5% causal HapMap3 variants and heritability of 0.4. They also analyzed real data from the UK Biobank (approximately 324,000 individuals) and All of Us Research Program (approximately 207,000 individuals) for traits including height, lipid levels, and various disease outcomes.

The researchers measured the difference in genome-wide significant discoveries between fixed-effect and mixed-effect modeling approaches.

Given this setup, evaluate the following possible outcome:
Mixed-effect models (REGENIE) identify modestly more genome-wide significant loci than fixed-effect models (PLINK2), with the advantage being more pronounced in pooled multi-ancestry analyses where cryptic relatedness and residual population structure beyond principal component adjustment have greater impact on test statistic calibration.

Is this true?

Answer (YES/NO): NO